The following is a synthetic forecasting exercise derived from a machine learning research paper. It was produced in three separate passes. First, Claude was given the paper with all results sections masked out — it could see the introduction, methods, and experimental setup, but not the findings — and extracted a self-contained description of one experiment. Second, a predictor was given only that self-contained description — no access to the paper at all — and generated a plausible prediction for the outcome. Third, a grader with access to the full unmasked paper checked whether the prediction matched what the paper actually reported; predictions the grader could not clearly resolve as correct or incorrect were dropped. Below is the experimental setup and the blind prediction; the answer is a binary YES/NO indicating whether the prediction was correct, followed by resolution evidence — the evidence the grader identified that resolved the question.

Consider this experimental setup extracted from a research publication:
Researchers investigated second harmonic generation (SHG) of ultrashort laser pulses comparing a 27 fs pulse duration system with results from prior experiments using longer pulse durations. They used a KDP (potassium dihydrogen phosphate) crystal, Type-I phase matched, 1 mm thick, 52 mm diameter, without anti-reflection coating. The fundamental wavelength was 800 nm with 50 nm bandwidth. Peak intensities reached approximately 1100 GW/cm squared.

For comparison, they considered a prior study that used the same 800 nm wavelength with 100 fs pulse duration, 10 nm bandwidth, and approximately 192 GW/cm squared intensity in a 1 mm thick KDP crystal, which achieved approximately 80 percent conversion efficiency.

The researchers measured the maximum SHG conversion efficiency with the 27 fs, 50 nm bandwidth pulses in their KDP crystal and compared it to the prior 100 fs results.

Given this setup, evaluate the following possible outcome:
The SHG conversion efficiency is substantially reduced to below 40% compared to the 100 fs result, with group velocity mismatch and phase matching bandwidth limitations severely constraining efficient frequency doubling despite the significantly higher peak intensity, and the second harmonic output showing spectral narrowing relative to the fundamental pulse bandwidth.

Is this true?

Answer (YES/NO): NO